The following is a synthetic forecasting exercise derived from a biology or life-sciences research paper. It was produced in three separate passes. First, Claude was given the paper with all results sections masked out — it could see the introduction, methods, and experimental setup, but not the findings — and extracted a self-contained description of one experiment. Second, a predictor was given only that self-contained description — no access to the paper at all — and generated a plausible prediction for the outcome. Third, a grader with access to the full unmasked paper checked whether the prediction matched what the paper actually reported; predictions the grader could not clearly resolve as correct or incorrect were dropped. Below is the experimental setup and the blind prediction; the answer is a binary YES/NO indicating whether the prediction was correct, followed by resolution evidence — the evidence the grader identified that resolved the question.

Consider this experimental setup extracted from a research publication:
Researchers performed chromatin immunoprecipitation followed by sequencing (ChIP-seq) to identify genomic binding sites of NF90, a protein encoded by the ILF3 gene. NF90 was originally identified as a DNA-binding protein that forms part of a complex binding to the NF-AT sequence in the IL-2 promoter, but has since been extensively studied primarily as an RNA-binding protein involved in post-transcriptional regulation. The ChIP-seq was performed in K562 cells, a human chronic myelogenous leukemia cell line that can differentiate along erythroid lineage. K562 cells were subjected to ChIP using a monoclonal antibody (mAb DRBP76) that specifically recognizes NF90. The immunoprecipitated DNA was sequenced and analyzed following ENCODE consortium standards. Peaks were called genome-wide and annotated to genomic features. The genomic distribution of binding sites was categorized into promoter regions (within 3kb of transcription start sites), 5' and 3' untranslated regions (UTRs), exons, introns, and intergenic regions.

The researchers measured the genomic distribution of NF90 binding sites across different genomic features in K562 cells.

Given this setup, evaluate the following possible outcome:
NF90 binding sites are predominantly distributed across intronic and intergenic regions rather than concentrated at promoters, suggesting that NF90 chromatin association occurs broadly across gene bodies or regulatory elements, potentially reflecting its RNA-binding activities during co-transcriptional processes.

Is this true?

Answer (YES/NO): NO